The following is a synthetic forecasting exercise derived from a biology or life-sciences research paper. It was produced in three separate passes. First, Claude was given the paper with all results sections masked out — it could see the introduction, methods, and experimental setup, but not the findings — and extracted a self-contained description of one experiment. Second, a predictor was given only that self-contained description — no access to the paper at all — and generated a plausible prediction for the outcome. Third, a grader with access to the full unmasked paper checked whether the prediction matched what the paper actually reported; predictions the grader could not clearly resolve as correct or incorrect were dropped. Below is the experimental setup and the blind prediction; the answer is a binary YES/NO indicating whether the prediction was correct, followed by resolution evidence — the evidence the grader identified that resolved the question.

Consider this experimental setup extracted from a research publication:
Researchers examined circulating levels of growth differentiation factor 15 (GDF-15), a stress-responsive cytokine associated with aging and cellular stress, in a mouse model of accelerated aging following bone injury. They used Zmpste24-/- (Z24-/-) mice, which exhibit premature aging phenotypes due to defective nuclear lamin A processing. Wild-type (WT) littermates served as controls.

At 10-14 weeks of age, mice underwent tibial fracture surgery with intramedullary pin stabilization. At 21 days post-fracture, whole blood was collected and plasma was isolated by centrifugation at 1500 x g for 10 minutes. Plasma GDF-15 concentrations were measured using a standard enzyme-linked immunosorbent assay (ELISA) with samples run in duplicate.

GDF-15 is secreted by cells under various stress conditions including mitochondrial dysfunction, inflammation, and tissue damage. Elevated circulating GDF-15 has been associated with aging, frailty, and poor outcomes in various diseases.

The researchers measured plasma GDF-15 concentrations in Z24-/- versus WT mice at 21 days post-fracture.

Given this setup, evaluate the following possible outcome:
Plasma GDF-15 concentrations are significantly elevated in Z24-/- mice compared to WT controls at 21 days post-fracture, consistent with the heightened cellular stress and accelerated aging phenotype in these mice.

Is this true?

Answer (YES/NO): NO